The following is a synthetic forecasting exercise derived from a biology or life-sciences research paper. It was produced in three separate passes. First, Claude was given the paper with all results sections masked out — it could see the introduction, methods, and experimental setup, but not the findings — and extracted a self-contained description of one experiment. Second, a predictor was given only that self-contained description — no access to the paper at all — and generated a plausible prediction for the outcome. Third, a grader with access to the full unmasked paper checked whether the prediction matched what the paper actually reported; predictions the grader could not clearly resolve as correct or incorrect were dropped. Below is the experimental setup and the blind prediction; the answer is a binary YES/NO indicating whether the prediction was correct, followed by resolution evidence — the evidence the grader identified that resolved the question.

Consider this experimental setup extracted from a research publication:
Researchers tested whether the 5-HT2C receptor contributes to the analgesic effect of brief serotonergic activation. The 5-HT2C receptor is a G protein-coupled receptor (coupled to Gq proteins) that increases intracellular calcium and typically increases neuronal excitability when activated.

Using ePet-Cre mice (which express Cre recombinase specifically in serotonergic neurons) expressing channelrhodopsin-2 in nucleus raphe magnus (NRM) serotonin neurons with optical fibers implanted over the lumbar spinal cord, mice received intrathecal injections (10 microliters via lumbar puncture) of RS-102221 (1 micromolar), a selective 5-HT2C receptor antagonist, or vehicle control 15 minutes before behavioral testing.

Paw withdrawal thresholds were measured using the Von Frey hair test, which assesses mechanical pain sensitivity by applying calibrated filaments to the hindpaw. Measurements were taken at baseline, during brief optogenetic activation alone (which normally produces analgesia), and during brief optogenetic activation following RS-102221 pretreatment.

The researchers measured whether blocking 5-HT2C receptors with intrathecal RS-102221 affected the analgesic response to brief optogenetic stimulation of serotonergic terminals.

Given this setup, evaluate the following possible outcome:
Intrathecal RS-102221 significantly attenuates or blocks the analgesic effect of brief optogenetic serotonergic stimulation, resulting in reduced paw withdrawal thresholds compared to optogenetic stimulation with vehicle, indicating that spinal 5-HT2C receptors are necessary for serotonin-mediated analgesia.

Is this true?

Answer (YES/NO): YES